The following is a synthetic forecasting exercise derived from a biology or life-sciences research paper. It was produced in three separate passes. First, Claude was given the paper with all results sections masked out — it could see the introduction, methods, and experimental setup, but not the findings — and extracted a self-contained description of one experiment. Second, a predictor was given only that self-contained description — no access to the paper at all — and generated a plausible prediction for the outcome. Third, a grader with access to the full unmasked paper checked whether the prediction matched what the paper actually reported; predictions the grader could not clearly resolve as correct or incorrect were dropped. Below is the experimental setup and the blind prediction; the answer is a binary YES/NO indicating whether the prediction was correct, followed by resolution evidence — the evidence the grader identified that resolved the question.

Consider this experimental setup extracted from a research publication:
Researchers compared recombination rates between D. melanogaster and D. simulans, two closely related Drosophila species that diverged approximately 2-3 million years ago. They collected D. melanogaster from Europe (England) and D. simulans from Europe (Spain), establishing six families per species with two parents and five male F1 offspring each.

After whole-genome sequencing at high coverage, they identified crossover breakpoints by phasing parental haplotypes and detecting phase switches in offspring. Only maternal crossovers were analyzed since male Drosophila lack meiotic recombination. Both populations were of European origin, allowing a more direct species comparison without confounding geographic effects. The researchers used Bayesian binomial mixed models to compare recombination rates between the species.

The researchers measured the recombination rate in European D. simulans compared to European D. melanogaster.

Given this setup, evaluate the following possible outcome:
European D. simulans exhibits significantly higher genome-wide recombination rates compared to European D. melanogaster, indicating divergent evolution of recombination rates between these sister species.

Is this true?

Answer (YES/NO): YES